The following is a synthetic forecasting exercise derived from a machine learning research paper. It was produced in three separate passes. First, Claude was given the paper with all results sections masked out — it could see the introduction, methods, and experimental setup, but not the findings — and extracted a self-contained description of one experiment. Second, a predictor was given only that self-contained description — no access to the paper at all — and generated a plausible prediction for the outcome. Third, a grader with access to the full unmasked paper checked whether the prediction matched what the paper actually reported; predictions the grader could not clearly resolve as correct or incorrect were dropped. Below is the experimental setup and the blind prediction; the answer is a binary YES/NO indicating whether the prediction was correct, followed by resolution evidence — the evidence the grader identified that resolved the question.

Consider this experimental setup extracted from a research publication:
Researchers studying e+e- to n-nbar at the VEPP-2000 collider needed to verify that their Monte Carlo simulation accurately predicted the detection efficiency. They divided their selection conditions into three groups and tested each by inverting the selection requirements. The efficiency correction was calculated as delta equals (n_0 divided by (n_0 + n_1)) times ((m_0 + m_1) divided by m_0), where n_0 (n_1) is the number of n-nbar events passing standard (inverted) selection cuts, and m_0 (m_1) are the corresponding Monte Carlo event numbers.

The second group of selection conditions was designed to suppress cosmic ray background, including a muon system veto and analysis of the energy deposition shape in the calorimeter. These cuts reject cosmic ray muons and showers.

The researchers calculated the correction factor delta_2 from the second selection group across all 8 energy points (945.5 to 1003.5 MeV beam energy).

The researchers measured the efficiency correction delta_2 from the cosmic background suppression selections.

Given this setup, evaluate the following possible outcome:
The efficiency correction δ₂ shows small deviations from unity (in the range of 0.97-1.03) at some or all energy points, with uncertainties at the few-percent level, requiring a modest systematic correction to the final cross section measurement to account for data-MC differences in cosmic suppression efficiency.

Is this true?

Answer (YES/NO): NO